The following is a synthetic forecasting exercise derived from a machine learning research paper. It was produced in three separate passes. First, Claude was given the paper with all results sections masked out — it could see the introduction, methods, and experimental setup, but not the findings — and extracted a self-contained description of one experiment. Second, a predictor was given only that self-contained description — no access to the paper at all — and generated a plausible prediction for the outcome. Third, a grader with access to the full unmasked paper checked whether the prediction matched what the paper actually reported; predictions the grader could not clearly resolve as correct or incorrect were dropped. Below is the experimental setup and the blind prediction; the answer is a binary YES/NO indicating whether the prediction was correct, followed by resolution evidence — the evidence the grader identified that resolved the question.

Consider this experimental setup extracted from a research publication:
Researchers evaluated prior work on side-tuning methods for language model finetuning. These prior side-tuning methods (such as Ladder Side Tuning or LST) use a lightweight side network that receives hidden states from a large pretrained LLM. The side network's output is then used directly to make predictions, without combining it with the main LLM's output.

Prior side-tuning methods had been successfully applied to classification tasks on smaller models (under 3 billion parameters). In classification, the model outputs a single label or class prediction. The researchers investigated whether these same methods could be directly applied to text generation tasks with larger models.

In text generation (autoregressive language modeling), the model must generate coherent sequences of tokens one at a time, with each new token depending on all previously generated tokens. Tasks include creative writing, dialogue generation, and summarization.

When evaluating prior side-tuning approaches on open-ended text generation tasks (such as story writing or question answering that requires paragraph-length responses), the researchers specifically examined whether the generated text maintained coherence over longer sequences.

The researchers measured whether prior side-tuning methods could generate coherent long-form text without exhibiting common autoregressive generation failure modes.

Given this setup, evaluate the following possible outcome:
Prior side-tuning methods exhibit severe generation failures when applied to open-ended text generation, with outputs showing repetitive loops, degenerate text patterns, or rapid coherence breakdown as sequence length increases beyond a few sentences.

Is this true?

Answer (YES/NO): YES